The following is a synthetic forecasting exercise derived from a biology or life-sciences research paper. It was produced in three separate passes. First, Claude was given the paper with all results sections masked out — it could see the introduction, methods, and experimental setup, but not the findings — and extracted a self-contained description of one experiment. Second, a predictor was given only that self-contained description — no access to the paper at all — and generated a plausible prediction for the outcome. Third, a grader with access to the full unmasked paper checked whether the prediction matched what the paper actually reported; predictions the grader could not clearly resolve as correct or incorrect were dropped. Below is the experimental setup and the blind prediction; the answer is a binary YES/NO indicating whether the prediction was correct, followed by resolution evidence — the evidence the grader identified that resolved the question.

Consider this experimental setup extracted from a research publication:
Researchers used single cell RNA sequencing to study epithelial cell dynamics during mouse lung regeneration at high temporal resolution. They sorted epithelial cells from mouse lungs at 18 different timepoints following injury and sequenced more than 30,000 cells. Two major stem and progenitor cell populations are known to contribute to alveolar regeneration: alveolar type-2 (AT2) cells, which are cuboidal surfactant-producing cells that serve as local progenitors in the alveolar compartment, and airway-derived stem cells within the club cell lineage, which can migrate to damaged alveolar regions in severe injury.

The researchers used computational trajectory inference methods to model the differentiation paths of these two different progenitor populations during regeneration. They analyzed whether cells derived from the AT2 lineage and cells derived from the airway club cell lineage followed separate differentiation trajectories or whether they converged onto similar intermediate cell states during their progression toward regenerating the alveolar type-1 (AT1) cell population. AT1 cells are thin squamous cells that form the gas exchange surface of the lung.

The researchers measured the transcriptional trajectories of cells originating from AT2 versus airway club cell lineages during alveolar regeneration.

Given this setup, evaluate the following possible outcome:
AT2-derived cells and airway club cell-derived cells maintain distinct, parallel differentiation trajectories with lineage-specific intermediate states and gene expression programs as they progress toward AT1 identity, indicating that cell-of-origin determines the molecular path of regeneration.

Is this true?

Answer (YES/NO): NO